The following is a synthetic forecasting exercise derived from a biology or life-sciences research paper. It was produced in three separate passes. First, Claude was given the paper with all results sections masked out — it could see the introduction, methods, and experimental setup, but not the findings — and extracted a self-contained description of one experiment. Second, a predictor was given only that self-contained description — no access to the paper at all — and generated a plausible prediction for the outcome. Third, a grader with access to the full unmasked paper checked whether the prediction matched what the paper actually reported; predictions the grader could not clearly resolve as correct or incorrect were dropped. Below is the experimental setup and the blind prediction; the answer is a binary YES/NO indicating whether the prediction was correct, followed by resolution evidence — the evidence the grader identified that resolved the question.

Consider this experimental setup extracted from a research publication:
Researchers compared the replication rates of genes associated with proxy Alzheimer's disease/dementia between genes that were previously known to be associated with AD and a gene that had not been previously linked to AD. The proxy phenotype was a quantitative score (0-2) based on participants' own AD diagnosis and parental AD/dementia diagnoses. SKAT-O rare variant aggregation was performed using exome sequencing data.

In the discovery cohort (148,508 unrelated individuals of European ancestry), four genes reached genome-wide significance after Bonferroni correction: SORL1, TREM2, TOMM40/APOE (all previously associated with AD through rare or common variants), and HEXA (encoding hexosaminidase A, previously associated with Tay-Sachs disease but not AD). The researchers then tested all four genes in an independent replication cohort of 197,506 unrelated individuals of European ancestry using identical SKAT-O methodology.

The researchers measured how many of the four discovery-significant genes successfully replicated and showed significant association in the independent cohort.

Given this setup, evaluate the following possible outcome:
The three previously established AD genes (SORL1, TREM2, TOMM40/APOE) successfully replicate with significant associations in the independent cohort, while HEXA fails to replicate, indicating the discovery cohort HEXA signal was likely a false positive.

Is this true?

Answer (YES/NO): YES